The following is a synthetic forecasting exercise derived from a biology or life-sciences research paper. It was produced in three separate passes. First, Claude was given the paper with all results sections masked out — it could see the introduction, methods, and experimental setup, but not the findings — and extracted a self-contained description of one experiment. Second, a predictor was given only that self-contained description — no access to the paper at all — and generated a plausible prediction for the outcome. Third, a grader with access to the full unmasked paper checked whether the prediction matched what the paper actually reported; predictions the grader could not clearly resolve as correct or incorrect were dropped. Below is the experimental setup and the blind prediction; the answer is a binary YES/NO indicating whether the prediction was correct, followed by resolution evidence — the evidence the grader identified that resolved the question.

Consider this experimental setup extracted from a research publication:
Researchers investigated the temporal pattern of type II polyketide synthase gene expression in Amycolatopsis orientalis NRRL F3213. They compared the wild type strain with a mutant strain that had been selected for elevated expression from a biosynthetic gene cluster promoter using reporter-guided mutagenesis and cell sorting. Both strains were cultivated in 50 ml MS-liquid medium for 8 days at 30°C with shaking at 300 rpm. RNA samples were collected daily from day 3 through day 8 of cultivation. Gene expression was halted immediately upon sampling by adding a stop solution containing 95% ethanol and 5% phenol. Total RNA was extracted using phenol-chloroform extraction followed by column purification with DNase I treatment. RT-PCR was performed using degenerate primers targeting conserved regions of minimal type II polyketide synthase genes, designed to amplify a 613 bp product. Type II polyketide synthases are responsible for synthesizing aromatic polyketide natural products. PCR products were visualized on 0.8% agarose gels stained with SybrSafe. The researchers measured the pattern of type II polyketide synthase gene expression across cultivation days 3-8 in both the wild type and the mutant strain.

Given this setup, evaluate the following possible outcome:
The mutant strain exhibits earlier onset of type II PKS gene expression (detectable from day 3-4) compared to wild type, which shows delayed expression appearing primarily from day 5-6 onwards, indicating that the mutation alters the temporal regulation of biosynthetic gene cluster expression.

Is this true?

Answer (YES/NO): NO